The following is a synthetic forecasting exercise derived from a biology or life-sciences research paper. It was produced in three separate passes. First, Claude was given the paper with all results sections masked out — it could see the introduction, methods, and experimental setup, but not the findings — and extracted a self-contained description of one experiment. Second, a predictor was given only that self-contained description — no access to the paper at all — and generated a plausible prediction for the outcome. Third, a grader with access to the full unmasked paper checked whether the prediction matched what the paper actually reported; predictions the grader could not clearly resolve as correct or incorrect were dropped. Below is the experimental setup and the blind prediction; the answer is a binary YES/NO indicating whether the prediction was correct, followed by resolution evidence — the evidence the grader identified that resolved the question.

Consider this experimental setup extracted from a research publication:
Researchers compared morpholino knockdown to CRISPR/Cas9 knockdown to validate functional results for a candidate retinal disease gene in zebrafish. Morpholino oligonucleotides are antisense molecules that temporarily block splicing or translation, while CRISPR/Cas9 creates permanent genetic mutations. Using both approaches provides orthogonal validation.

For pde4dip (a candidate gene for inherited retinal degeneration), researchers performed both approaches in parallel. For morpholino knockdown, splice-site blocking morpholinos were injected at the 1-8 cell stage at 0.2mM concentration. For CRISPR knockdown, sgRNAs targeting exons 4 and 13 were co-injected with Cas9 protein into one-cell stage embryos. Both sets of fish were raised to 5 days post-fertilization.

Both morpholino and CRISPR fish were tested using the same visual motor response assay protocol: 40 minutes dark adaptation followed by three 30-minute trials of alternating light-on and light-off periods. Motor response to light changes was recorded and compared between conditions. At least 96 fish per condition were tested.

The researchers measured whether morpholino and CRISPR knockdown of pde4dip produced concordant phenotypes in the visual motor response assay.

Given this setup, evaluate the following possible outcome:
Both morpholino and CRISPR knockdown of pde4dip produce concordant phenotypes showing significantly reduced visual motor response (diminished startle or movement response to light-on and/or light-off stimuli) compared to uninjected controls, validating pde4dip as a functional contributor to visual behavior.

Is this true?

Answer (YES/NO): NO